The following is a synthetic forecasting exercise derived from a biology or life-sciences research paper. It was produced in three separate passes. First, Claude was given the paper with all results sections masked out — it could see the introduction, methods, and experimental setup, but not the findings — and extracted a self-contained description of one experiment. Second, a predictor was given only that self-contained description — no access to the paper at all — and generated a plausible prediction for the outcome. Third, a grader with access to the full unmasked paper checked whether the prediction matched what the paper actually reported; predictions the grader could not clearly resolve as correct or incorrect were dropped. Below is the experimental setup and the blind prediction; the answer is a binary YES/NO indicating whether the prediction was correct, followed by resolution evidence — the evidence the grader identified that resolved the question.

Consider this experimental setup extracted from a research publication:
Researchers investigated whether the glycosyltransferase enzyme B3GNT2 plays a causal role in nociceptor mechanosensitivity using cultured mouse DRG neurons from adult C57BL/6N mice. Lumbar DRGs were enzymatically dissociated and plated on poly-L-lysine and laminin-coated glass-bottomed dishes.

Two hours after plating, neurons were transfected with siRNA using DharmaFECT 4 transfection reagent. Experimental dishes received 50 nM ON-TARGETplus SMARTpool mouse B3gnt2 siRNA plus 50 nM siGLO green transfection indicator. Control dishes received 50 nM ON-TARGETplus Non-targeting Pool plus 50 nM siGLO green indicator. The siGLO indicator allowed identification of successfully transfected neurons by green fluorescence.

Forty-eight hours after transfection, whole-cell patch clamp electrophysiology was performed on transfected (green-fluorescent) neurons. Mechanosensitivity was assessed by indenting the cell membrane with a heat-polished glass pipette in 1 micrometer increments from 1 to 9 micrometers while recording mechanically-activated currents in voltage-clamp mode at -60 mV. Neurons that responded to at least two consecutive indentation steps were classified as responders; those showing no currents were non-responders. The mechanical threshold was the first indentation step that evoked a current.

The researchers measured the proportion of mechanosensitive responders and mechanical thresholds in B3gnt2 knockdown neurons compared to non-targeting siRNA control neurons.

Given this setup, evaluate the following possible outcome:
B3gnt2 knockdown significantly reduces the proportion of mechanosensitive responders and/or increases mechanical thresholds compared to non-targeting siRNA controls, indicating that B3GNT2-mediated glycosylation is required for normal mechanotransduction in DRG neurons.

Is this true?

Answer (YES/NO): NO